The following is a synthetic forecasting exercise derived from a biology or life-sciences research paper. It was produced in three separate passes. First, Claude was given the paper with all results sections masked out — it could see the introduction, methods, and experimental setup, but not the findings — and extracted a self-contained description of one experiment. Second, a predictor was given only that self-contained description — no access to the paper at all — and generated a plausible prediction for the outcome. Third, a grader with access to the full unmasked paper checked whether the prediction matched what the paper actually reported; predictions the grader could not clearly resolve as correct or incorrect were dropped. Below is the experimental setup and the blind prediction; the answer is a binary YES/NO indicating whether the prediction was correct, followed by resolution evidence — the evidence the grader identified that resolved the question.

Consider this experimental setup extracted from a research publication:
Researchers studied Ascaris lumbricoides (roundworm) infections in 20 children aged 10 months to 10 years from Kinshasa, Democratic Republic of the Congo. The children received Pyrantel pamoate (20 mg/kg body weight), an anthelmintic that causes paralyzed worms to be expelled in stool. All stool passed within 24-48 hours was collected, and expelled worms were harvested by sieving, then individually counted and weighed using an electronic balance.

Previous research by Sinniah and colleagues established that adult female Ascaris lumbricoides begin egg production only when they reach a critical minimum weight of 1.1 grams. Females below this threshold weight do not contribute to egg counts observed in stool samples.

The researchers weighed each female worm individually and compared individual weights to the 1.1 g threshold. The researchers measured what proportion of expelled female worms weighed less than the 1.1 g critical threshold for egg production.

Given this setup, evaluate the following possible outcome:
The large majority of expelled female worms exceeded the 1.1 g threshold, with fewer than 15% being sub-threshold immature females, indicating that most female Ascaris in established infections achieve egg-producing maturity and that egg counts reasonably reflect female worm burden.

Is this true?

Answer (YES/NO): YES